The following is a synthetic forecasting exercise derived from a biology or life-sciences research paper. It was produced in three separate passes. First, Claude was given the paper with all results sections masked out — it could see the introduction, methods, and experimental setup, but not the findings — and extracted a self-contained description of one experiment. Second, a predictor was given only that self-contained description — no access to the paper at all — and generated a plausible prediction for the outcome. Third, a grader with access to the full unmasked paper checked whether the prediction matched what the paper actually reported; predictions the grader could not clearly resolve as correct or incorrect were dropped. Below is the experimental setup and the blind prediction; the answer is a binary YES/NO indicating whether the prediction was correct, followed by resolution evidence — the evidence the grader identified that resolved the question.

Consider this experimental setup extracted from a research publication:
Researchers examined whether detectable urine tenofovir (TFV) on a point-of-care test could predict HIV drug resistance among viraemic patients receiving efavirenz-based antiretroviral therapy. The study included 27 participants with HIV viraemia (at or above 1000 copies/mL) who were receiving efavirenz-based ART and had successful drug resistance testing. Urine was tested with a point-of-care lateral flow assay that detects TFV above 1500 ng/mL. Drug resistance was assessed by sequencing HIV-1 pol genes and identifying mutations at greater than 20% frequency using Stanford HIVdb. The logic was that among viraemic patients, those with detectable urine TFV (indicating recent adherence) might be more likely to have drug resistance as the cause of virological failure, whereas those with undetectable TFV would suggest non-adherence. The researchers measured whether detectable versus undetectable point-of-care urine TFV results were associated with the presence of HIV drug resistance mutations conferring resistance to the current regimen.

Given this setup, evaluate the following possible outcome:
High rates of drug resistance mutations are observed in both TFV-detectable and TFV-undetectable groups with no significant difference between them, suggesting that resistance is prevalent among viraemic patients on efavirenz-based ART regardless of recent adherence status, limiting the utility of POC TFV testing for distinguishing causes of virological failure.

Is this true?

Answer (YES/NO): YES